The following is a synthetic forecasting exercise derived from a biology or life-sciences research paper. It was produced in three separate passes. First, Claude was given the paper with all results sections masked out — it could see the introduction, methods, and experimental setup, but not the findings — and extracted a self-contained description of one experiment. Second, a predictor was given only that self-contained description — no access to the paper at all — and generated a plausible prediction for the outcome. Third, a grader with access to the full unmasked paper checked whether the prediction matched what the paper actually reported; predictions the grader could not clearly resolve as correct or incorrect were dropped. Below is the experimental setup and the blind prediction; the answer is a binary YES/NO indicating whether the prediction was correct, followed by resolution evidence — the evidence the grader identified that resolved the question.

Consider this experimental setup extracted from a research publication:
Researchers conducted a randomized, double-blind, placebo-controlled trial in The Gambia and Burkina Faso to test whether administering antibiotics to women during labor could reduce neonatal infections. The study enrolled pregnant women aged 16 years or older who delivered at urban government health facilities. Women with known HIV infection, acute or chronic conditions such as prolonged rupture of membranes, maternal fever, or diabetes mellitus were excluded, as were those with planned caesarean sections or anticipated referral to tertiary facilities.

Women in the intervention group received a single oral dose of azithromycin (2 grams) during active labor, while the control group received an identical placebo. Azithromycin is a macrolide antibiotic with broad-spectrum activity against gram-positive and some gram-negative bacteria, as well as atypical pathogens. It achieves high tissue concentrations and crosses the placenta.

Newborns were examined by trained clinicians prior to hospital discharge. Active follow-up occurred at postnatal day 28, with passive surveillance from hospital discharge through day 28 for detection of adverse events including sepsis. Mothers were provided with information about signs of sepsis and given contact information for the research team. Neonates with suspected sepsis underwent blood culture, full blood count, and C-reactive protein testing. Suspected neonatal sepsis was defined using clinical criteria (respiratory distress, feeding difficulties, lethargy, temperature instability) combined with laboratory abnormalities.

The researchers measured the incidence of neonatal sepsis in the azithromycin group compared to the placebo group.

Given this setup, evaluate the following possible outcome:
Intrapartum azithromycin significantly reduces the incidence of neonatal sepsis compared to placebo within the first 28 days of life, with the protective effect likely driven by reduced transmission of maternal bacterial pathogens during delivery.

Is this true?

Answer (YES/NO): NO